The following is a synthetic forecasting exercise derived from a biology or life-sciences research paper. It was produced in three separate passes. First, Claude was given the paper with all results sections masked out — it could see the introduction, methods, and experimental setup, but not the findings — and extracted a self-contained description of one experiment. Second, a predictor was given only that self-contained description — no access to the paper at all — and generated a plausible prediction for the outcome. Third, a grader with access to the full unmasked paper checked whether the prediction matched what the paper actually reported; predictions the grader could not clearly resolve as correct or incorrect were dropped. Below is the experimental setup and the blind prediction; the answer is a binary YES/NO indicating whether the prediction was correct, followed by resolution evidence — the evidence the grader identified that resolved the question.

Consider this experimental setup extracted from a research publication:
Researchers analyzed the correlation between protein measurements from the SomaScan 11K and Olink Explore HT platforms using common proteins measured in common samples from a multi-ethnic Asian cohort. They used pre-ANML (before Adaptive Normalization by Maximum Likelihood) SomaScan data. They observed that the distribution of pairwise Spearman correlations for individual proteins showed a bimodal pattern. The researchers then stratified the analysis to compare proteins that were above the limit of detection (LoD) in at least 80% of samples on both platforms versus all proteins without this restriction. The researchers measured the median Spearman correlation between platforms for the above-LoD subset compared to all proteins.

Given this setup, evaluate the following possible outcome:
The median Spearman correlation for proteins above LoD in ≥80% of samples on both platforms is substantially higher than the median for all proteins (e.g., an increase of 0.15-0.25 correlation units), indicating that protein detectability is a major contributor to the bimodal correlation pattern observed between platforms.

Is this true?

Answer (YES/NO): YES